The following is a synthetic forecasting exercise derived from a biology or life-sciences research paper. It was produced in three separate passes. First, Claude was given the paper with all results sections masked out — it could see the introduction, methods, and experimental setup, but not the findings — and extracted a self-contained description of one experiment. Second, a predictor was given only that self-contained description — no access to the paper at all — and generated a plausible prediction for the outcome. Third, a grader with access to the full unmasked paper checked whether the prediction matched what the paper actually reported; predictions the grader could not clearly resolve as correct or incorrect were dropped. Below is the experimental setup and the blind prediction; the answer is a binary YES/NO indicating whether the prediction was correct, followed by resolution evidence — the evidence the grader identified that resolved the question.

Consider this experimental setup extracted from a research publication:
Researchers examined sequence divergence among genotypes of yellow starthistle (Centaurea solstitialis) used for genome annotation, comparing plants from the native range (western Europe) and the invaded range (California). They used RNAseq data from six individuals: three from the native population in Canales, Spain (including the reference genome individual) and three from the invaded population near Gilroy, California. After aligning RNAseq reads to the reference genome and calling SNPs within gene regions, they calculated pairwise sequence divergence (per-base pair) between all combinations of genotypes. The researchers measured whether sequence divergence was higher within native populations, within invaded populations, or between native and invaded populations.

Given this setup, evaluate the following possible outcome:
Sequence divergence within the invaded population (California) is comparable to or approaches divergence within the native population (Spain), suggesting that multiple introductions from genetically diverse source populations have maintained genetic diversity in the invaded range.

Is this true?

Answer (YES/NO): NO